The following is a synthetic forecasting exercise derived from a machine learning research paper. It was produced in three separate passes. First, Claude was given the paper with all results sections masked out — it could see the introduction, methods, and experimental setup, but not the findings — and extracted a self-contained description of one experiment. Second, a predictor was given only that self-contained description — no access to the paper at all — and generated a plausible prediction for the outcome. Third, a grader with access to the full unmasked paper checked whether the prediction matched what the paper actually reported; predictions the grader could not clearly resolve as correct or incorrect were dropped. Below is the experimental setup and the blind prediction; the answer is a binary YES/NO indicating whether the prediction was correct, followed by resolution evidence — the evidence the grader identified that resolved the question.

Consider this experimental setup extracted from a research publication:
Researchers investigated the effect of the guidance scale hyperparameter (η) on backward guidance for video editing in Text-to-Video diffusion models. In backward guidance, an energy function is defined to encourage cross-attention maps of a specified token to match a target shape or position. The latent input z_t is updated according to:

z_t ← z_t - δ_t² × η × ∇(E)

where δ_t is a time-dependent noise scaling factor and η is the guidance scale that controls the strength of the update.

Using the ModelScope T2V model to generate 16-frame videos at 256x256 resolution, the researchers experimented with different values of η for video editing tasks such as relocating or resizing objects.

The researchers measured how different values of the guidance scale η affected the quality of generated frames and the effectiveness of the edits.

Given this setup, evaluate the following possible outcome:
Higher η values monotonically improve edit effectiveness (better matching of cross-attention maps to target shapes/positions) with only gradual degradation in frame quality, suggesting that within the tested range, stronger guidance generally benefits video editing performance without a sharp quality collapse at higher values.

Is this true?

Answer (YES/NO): NO